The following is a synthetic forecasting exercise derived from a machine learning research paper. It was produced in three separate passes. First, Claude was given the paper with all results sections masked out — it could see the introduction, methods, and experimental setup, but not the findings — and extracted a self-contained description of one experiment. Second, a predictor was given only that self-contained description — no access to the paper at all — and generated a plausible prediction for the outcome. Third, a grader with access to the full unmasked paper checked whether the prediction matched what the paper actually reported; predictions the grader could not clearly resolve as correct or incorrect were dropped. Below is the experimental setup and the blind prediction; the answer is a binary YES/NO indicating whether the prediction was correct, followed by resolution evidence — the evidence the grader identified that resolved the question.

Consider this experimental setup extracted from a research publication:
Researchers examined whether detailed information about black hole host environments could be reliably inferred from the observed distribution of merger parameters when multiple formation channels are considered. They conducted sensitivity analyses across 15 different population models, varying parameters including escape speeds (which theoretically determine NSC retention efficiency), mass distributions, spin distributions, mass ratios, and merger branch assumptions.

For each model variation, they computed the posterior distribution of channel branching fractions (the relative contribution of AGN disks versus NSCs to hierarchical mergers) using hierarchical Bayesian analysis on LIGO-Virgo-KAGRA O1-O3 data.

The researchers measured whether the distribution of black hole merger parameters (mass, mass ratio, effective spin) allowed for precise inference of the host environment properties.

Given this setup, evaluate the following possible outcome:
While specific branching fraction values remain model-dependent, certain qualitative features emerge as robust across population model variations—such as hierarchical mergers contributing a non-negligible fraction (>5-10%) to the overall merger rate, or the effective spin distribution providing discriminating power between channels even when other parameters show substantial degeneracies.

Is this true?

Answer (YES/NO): YES